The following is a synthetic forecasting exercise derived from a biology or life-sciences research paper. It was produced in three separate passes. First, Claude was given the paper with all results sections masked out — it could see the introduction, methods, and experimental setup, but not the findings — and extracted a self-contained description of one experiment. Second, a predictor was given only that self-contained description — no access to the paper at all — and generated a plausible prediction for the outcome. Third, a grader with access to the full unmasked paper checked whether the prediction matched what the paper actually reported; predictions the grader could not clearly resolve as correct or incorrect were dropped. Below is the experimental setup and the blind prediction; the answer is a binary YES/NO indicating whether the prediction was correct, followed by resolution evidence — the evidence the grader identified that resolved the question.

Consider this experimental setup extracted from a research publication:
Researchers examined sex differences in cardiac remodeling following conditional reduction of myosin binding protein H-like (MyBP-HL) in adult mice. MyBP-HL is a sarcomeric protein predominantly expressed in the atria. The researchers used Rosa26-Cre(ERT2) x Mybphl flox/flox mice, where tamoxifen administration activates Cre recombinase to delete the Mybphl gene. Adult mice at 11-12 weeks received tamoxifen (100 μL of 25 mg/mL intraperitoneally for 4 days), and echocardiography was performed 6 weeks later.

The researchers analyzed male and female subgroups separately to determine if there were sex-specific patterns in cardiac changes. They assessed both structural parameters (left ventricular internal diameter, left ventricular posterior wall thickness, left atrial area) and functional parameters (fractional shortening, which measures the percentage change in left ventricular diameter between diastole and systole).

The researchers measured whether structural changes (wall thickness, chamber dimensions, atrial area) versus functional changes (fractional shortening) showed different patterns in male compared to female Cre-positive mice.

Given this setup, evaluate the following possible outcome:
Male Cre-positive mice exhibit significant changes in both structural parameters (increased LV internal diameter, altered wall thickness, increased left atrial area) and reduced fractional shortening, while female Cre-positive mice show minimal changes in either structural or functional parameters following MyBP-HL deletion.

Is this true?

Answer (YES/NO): NO